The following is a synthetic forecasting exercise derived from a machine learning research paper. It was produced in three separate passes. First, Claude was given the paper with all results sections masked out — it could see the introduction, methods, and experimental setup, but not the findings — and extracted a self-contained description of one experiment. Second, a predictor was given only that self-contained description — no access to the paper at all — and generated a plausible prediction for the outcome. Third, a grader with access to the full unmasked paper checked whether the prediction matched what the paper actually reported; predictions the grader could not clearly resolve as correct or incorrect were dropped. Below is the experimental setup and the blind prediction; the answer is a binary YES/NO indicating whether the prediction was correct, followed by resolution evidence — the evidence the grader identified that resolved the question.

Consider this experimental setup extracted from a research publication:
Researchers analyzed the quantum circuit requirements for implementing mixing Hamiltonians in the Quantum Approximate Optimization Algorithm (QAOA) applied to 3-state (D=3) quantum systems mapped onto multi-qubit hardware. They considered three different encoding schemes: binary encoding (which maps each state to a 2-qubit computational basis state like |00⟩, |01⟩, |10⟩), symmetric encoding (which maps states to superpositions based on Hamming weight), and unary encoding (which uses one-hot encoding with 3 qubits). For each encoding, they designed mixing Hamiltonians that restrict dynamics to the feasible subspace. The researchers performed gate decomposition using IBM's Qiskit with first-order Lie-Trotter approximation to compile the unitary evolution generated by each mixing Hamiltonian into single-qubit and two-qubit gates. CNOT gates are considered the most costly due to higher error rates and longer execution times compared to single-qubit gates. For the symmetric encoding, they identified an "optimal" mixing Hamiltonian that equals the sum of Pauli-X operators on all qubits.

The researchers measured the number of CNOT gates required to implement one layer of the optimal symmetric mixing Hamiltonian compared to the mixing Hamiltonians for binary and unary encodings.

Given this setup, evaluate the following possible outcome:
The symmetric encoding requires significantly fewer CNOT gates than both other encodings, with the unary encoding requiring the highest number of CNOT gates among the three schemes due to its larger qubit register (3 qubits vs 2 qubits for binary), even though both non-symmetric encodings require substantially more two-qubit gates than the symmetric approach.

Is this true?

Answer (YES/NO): NO